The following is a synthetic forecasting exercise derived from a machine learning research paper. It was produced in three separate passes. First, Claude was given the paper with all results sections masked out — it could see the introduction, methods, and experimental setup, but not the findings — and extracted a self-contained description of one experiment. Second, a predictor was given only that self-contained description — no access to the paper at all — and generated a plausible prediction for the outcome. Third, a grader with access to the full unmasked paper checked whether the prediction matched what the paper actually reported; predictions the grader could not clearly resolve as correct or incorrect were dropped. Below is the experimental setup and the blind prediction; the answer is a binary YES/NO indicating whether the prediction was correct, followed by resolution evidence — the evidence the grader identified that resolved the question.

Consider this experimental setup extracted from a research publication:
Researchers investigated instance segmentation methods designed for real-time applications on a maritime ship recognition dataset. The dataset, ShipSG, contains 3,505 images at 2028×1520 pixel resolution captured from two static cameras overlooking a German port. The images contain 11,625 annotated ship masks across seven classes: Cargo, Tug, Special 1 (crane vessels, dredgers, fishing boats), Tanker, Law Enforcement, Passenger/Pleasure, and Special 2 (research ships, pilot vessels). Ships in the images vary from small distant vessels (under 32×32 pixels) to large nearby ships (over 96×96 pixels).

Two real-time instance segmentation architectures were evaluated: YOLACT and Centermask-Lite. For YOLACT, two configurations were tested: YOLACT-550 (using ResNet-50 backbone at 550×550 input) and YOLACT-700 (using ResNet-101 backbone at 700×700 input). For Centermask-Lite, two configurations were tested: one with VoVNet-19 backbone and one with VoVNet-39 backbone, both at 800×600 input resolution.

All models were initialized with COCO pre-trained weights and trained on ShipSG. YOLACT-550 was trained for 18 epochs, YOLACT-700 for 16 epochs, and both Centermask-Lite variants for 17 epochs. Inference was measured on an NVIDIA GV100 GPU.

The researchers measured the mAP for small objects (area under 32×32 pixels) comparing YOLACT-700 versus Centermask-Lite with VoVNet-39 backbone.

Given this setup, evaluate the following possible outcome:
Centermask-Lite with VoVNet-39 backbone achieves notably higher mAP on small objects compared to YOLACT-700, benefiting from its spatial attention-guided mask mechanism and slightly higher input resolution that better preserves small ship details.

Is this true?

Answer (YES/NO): NO